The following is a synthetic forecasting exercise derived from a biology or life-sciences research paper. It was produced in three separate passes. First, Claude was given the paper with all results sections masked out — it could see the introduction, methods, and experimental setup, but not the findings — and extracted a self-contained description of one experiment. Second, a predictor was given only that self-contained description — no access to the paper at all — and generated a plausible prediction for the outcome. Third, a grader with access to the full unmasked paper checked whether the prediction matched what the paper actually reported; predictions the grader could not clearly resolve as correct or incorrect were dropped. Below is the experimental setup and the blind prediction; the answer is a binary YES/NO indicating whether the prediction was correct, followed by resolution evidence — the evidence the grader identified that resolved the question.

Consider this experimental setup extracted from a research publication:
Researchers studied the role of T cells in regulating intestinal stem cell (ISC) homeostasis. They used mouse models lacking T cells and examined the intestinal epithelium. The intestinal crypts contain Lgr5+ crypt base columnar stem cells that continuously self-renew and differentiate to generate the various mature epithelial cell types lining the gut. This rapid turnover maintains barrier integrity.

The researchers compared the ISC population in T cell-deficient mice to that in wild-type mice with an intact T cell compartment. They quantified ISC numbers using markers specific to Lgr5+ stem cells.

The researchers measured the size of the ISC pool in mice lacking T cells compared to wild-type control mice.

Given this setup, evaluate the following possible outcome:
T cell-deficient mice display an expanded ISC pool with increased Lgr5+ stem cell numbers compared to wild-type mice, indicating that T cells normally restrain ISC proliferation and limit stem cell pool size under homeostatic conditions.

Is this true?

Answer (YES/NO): YES